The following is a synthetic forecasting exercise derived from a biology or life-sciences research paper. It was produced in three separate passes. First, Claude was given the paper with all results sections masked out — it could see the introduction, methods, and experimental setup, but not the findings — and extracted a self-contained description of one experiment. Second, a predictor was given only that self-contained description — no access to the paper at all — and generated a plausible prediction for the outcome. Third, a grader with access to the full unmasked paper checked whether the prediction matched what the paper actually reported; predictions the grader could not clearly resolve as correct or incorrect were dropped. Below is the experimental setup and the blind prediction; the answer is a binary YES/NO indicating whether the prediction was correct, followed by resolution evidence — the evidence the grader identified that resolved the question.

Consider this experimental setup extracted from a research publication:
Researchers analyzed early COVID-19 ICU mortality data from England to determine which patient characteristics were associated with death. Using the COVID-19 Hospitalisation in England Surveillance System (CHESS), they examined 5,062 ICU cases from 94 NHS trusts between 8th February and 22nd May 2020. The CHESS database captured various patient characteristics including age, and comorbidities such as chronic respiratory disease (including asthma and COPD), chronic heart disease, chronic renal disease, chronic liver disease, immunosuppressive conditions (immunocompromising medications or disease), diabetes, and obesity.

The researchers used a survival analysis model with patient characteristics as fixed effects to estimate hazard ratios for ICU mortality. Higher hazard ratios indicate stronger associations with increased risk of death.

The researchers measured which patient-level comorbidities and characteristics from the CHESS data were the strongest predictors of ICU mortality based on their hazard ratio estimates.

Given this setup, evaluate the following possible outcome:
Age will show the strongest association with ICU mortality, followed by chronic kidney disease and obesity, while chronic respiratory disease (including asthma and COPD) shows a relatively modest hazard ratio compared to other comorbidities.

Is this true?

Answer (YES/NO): NO